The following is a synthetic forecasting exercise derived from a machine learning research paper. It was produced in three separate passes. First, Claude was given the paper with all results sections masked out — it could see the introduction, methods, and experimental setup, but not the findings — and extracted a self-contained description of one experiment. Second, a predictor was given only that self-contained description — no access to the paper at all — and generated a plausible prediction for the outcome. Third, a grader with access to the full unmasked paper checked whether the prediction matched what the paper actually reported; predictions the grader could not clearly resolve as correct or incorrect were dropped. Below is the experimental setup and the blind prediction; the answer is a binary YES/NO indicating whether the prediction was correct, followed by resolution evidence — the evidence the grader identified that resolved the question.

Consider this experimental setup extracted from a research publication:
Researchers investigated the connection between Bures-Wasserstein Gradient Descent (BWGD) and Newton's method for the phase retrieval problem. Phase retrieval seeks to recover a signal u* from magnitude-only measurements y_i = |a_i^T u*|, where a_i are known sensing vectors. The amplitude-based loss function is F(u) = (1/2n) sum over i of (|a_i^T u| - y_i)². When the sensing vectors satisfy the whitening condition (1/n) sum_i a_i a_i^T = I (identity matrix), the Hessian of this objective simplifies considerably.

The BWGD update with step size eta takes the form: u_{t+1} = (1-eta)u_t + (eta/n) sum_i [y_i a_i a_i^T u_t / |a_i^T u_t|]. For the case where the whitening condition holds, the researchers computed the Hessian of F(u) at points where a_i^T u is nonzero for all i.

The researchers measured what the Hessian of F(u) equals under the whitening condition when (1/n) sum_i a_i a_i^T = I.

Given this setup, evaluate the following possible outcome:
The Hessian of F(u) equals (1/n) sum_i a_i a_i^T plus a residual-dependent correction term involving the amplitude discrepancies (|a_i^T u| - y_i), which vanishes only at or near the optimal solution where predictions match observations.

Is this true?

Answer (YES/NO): NO